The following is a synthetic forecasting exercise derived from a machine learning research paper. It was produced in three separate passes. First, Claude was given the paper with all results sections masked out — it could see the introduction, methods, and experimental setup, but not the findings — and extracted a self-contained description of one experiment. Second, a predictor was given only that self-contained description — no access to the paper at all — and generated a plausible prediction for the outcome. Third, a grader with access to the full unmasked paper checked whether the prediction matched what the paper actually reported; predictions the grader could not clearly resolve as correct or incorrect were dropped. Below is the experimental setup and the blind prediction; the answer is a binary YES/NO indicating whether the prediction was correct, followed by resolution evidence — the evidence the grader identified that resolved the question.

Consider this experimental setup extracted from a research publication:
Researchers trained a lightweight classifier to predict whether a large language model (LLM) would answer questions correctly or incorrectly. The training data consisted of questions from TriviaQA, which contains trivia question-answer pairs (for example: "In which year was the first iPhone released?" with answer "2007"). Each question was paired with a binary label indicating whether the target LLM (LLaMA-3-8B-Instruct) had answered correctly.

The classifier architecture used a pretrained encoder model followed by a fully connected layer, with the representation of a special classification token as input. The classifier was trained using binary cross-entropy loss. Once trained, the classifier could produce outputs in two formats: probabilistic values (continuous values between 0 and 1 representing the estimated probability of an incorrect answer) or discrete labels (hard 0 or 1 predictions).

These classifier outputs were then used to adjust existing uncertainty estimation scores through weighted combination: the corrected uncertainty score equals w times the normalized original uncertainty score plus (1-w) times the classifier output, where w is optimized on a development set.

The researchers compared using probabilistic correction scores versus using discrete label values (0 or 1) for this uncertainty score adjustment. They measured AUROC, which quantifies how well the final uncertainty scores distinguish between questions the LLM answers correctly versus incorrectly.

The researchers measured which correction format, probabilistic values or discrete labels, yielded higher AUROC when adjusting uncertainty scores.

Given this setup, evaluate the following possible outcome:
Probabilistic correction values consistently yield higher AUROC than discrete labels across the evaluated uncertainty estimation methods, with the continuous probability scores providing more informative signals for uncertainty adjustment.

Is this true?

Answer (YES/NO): YES